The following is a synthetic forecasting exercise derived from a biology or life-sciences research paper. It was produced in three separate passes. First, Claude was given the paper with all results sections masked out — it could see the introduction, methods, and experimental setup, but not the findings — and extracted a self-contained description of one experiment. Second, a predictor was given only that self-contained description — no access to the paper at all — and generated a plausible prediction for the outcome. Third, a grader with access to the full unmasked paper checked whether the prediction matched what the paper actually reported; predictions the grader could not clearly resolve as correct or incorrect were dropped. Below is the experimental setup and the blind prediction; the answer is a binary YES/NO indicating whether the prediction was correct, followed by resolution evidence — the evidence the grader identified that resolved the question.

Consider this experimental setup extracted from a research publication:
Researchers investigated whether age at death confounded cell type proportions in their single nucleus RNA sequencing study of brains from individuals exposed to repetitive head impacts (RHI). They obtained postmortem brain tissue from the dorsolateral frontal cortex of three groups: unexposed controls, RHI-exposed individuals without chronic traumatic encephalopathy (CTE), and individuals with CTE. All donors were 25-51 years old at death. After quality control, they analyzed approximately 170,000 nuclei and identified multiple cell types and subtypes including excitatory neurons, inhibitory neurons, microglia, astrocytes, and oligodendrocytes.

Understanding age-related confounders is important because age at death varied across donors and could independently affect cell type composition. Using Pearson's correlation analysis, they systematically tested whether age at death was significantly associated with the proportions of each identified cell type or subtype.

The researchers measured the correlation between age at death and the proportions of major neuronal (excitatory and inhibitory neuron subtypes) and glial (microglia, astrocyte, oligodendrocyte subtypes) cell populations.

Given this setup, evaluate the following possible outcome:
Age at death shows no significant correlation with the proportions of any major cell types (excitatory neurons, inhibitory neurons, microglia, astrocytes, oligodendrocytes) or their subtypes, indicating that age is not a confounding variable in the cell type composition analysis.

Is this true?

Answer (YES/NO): NO